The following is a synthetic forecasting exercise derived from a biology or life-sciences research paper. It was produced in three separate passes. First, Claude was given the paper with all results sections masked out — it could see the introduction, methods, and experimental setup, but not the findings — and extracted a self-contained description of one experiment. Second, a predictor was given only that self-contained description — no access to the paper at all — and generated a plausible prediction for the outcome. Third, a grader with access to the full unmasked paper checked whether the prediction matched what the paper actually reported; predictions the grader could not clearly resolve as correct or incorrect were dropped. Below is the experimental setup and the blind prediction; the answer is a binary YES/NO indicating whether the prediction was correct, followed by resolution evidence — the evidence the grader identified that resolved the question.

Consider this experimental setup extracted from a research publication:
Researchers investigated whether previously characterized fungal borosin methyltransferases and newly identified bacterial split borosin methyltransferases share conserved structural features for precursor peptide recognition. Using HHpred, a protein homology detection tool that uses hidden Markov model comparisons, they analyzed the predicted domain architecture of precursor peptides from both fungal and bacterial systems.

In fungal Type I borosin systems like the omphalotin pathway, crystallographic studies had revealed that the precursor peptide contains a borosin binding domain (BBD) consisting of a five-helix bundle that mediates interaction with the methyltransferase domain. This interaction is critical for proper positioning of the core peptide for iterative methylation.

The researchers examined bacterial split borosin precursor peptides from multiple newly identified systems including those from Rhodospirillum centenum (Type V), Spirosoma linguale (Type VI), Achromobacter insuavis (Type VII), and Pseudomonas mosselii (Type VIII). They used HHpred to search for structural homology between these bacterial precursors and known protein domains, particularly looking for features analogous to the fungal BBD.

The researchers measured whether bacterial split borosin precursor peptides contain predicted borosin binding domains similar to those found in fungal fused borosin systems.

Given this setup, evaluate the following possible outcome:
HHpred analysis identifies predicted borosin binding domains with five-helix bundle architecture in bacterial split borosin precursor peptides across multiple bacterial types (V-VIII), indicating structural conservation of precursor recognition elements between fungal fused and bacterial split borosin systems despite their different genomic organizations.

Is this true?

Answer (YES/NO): NO